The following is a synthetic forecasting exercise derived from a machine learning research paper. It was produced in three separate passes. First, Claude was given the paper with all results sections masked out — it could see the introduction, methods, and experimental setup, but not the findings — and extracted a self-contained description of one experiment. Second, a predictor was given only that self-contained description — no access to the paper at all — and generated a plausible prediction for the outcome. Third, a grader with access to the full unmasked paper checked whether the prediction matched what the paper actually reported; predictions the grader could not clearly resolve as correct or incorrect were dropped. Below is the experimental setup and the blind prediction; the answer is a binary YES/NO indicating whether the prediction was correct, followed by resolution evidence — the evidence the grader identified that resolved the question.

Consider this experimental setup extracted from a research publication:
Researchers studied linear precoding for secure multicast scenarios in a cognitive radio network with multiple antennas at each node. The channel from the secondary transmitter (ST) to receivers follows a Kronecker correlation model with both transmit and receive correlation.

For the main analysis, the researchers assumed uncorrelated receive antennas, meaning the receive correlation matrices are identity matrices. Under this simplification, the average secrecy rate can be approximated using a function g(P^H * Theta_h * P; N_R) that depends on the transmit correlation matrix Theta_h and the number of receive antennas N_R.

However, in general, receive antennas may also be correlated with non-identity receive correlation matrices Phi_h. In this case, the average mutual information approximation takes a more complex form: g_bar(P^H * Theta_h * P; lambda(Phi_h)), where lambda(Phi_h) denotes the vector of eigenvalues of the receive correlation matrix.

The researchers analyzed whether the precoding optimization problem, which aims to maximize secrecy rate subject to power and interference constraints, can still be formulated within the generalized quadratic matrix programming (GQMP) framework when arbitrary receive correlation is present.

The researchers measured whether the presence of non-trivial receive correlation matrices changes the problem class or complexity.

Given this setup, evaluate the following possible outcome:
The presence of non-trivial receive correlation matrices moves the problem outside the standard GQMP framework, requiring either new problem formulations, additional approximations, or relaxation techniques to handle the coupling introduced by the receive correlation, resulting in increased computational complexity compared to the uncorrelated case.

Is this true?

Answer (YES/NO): NO